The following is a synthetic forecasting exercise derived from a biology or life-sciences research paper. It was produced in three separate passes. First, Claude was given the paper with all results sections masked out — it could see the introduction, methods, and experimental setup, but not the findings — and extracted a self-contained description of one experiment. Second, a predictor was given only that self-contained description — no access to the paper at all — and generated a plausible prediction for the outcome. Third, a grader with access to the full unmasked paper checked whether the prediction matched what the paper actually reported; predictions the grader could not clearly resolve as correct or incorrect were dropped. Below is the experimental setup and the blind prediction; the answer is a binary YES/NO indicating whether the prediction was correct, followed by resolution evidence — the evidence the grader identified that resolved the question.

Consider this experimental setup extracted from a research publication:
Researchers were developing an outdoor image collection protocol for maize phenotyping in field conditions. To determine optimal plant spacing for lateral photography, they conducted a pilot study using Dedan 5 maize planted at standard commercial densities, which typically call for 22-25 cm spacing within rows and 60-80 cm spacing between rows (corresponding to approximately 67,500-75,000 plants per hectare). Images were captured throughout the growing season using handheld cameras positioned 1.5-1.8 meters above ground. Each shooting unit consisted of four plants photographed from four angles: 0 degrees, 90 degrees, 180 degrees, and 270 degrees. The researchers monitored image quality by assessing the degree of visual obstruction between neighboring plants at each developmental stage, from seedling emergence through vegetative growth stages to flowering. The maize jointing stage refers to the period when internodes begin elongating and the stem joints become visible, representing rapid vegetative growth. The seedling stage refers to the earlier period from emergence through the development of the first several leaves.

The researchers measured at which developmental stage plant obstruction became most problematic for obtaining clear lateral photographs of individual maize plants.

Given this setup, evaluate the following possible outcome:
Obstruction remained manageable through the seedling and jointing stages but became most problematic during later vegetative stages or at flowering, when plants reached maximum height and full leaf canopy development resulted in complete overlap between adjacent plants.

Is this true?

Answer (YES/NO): NO